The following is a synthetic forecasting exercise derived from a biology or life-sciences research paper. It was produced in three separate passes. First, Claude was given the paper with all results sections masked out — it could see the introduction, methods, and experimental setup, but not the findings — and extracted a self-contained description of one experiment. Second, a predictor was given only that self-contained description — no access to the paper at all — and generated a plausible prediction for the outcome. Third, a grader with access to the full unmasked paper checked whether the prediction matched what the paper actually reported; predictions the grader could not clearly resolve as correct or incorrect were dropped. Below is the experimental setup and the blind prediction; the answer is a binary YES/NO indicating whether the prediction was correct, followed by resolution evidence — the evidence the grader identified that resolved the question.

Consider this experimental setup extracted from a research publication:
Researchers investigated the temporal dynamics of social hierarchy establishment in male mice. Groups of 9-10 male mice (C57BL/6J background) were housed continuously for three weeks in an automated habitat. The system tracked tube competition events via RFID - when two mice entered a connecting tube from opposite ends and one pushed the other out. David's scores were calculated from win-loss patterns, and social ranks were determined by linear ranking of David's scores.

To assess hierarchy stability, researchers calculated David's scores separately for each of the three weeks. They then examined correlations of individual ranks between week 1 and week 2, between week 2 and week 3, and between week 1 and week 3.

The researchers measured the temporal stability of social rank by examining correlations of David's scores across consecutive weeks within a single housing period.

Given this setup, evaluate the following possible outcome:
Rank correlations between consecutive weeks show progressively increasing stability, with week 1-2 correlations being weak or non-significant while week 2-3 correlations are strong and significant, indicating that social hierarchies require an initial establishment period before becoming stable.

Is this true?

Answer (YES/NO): NO